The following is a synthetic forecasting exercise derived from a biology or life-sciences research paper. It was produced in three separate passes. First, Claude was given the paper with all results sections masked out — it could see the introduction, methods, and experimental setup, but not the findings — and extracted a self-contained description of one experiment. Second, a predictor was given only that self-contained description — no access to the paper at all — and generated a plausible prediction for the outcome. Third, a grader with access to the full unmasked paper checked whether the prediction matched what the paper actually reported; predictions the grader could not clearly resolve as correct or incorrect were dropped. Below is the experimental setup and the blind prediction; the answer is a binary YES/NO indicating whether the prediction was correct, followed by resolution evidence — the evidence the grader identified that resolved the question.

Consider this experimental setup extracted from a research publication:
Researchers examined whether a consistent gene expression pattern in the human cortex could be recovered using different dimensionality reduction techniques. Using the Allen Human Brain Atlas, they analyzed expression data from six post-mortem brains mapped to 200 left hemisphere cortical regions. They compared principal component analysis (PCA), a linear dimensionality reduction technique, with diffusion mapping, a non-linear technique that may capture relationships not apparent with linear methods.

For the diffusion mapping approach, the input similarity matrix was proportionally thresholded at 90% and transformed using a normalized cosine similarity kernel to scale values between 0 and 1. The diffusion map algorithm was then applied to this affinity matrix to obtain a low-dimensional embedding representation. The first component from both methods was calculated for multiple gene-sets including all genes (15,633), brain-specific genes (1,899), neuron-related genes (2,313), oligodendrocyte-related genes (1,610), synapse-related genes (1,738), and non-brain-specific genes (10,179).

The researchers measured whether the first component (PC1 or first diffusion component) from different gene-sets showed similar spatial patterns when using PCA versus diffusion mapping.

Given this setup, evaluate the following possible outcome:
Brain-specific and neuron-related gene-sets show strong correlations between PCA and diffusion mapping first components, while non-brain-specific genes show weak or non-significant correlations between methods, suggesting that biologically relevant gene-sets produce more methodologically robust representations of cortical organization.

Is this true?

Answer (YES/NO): NO